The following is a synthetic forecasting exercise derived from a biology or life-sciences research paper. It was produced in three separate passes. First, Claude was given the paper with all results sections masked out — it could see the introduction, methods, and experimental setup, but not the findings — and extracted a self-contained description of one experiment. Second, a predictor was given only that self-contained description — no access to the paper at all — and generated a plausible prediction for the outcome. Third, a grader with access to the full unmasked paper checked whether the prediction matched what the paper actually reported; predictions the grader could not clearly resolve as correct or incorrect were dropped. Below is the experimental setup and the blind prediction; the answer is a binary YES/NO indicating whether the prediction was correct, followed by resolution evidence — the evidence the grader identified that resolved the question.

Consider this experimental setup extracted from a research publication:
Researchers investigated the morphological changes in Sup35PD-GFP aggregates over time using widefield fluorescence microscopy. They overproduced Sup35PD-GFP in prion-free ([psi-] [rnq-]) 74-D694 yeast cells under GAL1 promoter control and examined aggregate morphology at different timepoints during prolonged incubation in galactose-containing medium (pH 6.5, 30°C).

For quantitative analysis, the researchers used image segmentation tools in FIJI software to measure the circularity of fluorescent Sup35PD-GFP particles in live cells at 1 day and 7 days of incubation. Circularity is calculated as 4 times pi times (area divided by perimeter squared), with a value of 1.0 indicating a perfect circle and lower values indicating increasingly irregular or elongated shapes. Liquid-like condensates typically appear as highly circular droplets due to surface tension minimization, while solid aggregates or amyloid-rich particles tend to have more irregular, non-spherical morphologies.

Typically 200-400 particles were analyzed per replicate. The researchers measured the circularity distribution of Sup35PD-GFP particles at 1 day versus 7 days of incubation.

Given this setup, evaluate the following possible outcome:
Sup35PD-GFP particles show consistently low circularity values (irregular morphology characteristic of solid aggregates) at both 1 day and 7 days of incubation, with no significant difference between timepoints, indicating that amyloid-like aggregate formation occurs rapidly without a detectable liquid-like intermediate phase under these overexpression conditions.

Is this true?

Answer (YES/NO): NO